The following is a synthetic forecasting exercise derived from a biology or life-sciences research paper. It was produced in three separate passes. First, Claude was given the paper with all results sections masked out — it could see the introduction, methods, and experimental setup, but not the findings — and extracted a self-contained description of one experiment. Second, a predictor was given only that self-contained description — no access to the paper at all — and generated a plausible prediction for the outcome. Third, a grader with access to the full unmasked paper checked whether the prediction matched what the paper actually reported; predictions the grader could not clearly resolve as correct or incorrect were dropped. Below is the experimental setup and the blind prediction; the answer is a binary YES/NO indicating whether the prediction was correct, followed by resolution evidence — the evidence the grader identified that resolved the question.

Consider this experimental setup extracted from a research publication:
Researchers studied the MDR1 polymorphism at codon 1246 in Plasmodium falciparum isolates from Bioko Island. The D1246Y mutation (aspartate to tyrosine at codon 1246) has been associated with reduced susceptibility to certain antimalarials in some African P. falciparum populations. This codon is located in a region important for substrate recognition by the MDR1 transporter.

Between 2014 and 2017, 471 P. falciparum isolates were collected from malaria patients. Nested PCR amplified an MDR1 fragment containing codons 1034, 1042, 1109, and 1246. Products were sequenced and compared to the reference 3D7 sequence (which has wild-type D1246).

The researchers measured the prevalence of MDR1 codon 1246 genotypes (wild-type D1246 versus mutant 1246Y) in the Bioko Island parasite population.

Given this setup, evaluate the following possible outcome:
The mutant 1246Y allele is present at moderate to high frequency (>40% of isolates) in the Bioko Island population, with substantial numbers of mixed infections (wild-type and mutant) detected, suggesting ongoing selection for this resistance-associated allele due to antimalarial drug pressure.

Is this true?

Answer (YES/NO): NO